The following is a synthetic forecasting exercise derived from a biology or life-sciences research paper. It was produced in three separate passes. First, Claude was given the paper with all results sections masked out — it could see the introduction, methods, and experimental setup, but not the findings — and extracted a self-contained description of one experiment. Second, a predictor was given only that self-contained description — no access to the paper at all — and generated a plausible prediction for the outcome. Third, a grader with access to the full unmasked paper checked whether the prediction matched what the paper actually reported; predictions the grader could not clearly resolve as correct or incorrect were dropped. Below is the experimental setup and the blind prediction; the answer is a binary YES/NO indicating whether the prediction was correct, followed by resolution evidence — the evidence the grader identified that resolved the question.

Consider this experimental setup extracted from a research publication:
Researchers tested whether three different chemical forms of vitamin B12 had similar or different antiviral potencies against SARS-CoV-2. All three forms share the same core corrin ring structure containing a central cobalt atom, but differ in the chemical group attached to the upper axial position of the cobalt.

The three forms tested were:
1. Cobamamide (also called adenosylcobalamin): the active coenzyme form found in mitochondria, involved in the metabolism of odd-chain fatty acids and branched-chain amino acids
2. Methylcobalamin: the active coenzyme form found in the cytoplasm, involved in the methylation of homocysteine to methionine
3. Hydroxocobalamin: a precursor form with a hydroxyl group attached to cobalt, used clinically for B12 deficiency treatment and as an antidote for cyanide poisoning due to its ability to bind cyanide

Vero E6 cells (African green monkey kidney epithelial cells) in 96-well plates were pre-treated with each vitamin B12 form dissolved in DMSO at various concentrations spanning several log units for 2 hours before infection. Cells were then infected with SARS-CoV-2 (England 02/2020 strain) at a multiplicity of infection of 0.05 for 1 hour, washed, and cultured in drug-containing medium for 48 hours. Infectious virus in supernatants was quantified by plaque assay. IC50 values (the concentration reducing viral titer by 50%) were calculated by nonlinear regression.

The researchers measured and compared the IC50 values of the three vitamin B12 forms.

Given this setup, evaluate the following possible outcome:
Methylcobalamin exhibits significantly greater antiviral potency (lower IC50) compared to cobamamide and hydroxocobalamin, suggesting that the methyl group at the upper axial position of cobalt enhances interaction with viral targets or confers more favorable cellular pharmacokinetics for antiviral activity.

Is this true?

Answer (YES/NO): NO